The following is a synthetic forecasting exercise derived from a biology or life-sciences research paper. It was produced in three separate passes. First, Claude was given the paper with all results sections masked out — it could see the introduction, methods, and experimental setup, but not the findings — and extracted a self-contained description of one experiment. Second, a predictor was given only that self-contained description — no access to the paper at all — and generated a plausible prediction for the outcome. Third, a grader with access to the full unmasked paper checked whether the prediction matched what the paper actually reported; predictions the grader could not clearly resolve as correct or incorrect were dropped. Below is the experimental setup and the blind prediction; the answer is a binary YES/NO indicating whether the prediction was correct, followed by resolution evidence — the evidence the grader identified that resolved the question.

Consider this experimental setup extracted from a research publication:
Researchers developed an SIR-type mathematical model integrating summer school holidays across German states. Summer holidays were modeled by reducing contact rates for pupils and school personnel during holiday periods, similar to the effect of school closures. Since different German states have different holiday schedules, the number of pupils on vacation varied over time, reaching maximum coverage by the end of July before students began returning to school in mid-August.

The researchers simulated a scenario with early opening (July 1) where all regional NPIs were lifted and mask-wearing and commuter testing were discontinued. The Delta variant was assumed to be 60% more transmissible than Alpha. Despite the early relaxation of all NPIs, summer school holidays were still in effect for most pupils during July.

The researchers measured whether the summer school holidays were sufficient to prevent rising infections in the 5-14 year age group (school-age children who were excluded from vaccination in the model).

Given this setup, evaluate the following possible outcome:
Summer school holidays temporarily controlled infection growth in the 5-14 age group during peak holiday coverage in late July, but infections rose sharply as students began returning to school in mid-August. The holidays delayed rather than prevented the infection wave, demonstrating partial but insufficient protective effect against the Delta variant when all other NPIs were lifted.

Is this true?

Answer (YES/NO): NO